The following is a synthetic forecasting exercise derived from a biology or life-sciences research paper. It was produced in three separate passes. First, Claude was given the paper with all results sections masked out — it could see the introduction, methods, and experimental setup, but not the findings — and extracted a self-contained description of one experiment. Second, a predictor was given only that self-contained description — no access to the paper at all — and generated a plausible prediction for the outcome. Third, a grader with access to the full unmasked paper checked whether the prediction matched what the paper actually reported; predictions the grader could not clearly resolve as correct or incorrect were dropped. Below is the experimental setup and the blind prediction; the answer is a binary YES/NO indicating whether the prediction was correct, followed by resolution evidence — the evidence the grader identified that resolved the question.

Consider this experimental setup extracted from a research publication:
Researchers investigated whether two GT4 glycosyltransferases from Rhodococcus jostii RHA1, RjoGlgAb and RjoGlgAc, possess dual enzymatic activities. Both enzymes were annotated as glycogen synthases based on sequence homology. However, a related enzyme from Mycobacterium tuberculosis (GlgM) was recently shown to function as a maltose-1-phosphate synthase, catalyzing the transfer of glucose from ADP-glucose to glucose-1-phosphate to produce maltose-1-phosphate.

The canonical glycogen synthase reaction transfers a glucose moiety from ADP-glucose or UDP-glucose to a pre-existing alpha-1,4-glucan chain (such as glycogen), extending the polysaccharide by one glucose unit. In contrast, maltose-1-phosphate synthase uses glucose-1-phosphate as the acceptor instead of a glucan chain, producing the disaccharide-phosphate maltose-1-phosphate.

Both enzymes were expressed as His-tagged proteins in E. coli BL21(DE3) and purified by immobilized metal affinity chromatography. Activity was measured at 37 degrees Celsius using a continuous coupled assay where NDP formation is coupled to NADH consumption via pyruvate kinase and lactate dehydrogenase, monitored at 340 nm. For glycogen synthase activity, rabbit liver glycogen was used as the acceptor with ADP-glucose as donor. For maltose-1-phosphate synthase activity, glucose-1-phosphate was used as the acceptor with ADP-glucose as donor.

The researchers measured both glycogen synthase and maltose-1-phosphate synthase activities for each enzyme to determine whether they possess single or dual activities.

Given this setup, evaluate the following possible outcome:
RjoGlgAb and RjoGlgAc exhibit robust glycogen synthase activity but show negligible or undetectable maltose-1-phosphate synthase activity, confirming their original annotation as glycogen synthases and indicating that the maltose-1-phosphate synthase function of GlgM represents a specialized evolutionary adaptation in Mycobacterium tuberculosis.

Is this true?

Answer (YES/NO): NO